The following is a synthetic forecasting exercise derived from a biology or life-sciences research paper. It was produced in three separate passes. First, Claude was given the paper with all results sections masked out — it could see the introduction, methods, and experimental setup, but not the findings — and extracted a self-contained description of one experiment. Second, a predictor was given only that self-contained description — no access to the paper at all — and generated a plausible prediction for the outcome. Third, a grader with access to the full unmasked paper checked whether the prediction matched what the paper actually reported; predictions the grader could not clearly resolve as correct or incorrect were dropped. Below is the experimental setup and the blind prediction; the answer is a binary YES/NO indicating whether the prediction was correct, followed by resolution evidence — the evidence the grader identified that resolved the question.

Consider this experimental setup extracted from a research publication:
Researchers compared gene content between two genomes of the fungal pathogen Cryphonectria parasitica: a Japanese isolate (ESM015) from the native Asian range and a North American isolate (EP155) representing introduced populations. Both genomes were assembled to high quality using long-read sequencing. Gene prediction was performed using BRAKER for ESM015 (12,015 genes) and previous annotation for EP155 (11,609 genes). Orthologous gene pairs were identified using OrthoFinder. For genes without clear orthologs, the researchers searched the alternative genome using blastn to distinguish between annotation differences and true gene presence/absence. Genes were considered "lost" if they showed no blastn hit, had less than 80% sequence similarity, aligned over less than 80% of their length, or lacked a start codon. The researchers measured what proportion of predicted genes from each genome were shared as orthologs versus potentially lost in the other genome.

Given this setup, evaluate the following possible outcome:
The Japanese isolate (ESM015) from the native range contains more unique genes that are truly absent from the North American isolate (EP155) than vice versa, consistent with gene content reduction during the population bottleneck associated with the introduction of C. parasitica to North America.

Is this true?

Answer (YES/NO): NO